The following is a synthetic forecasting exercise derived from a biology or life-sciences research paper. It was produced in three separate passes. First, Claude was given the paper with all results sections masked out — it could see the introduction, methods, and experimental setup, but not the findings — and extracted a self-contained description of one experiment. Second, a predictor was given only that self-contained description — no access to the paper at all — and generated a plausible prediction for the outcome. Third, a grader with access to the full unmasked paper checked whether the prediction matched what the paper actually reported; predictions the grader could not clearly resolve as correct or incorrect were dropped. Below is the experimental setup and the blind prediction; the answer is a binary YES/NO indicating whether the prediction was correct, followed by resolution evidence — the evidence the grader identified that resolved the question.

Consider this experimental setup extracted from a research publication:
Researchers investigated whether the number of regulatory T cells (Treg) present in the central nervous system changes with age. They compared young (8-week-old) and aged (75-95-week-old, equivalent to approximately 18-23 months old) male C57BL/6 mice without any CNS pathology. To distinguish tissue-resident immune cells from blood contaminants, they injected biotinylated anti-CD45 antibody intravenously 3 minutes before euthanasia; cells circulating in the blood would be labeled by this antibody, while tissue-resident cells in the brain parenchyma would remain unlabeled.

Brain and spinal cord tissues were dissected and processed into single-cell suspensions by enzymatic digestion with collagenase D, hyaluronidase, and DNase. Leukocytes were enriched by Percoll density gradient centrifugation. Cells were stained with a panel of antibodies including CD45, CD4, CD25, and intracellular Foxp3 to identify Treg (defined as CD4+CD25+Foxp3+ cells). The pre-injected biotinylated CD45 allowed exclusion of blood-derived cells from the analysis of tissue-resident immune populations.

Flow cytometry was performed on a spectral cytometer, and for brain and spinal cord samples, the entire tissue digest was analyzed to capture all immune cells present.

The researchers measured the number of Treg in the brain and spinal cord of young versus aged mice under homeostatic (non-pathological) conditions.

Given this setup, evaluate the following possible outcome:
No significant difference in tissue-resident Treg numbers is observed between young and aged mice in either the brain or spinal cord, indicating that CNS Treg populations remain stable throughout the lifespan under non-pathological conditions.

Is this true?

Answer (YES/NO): NO